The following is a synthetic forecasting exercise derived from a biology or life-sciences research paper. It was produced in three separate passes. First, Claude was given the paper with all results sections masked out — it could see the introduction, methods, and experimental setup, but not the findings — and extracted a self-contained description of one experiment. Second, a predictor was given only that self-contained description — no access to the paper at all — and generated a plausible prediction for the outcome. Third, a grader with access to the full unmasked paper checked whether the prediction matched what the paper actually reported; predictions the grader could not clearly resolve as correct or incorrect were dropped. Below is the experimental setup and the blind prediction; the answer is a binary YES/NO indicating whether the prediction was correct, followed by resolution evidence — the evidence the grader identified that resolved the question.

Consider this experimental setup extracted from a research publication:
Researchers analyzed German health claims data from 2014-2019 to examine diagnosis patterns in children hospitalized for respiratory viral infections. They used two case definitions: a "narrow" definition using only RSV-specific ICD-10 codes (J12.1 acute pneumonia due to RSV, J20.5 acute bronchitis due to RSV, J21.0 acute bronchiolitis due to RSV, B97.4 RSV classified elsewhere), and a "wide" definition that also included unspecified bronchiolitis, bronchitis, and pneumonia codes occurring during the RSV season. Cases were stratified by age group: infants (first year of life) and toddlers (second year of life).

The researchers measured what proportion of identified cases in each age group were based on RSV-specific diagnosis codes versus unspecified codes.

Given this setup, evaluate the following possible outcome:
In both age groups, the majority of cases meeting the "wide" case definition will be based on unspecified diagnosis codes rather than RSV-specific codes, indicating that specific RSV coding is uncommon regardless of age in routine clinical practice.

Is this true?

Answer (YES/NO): NO